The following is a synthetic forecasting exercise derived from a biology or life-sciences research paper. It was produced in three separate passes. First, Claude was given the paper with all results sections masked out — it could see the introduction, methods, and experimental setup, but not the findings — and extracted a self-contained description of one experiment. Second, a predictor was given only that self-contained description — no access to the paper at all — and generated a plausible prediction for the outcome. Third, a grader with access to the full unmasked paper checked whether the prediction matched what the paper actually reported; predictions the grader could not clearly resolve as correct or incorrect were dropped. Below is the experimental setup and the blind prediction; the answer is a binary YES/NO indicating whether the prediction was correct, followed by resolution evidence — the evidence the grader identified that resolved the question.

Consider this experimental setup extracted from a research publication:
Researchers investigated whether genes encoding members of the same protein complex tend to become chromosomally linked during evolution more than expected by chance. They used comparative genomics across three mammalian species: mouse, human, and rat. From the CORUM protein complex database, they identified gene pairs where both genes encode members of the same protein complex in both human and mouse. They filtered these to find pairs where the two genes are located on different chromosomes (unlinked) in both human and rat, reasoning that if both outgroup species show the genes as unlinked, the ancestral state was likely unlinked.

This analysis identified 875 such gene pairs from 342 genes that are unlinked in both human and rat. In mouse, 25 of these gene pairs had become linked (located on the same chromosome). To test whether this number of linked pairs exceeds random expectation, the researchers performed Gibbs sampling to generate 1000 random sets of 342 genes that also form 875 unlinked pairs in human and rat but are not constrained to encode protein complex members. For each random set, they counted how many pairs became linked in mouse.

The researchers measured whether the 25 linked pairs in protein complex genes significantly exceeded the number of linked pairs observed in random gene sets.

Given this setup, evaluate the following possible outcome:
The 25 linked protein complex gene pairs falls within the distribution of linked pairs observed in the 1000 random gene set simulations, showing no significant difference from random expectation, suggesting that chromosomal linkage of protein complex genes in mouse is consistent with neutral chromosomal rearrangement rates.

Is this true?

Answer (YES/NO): NO